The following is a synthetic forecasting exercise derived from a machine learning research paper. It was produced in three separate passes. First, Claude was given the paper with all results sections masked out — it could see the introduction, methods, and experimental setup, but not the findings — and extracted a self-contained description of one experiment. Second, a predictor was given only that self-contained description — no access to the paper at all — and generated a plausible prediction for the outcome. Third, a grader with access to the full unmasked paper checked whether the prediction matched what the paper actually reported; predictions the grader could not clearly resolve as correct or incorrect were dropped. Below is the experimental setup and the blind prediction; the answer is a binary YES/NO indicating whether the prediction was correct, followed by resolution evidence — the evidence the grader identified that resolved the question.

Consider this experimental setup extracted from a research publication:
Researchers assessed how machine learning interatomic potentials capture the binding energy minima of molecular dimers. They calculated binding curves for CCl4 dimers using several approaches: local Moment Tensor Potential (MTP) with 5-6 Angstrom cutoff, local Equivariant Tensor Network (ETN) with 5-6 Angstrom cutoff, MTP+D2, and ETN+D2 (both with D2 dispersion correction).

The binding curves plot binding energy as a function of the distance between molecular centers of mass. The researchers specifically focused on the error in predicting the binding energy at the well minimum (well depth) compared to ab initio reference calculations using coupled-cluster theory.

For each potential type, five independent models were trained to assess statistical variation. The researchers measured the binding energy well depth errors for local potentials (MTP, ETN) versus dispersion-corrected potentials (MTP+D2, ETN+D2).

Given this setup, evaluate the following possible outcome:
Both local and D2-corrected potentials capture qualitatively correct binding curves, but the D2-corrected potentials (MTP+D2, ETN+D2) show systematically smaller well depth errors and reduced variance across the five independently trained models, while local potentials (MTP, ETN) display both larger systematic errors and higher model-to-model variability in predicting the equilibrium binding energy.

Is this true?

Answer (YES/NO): NO